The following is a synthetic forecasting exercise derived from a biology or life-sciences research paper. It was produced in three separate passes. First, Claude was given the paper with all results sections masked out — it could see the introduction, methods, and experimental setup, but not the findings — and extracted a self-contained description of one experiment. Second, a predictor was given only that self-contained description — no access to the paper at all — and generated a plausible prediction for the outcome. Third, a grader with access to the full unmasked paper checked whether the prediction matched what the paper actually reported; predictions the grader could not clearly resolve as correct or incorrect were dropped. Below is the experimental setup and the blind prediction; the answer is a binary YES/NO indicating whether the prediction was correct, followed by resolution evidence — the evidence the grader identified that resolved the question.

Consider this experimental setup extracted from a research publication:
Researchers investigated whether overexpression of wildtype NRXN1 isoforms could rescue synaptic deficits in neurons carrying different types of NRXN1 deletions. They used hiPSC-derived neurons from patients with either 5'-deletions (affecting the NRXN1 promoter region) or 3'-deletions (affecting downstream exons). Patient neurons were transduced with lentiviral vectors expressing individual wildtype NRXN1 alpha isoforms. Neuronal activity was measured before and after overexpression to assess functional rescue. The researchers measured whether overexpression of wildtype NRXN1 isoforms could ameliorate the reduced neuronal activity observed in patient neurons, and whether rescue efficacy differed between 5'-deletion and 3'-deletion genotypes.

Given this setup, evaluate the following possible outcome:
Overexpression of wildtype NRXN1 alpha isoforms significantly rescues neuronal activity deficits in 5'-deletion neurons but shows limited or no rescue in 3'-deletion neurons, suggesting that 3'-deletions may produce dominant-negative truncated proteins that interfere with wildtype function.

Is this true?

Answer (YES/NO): YES